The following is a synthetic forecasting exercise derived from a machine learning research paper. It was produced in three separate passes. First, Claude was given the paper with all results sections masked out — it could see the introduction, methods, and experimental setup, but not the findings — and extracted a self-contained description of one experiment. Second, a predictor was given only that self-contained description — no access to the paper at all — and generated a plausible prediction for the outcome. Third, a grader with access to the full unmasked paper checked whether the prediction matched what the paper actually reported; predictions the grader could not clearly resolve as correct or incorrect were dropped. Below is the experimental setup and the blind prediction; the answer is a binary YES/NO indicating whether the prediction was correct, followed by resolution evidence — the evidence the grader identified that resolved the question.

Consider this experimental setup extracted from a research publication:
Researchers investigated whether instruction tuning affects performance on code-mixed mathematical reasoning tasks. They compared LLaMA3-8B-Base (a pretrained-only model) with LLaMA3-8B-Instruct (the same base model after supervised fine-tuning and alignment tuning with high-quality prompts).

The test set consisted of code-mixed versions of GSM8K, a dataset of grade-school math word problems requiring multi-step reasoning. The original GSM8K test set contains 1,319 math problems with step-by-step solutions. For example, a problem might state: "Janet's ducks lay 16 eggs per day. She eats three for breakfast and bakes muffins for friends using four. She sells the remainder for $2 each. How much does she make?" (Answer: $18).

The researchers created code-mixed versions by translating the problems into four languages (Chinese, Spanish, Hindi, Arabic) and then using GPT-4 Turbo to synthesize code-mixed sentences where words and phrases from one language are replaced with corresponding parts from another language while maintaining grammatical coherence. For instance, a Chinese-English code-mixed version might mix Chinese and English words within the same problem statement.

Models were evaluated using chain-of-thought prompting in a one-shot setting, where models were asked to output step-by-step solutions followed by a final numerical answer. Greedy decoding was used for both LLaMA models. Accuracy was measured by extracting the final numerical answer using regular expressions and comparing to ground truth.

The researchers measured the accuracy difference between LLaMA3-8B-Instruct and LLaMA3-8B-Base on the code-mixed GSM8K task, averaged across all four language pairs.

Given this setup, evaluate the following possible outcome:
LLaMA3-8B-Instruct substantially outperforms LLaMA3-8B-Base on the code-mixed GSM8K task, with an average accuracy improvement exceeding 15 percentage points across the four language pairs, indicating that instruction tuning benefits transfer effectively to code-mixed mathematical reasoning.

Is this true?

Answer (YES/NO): NO